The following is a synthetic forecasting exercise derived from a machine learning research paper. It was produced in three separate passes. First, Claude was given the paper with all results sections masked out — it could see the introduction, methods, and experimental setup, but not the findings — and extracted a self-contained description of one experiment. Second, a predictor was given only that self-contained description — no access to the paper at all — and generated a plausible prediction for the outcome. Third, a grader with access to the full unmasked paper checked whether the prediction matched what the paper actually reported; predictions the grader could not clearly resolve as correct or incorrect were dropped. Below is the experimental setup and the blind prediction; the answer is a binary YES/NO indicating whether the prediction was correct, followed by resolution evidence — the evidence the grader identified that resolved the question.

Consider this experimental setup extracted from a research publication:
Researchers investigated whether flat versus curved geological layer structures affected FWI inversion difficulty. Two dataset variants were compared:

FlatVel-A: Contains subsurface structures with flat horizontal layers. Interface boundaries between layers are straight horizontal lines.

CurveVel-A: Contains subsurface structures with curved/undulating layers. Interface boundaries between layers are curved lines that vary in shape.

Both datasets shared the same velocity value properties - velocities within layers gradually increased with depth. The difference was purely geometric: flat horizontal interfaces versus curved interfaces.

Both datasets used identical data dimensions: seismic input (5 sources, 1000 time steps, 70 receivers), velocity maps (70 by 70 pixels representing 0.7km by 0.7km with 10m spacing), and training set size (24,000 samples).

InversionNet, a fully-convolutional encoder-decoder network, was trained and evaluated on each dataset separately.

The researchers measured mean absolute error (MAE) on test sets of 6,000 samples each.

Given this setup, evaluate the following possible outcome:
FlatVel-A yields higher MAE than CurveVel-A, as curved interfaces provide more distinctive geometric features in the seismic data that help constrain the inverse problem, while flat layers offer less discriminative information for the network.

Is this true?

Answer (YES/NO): NO